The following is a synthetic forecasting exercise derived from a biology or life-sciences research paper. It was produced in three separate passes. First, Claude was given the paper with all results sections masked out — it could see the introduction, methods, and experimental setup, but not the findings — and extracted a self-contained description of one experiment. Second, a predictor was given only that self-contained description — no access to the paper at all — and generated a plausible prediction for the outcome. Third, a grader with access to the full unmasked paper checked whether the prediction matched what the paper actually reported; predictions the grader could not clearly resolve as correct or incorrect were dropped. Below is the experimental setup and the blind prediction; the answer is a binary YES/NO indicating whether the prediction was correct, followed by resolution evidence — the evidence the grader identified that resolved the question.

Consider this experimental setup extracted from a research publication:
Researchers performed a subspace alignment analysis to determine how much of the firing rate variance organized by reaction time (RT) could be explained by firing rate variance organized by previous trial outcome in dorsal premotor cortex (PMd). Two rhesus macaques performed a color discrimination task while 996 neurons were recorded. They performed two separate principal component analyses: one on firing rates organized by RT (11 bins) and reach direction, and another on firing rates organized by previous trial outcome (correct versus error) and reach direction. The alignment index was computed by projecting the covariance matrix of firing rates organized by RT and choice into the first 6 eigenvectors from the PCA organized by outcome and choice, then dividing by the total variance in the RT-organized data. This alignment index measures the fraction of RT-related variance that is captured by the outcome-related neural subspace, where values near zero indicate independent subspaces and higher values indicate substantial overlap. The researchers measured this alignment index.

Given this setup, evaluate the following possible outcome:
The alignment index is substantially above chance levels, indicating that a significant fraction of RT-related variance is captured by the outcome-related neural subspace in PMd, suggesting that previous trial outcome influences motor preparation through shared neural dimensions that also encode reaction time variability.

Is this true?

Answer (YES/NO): YES